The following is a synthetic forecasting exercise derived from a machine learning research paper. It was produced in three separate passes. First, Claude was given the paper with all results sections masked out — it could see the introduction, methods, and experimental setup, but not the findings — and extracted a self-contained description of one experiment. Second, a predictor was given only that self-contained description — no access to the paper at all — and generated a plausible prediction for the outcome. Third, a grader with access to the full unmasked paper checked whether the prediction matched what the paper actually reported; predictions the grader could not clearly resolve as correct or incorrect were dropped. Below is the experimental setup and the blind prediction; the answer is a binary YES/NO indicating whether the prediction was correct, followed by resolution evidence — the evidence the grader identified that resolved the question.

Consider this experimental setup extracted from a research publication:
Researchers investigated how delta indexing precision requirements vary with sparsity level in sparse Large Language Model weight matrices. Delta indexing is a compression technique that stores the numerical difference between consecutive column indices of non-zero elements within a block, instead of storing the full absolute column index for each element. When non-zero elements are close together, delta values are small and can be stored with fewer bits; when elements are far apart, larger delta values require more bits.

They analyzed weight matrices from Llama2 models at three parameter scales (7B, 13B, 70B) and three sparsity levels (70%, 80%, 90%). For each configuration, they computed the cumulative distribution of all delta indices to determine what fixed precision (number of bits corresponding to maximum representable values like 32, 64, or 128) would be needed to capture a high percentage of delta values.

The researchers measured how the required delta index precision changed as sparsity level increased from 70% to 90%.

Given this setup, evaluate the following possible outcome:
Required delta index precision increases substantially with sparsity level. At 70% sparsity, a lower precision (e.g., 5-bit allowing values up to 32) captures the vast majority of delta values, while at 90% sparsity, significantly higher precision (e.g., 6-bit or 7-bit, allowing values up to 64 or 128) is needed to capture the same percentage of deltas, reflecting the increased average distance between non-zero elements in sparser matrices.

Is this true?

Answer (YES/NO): YES